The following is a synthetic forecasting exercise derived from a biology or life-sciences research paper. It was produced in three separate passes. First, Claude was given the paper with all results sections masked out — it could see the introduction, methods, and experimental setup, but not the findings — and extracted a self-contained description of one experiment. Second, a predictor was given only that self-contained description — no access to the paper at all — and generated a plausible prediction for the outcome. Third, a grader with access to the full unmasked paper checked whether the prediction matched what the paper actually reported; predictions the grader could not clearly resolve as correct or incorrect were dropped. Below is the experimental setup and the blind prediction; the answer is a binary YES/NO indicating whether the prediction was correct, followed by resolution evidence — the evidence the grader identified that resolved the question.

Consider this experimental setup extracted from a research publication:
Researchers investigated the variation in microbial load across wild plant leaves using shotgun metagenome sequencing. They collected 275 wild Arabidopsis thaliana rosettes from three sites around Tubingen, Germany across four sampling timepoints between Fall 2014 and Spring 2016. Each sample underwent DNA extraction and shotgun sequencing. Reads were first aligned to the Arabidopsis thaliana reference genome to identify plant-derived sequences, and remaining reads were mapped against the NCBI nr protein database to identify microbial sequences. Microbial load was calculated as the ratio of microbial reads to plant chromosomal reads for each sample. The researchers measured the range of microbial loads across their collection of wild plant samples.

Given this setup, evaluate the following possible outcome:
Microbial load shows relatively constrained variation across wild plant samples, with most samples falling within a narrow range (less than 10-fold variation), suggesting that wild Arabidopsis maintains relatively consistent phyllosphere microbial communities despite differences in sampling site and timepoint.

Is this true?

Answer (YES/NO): NO